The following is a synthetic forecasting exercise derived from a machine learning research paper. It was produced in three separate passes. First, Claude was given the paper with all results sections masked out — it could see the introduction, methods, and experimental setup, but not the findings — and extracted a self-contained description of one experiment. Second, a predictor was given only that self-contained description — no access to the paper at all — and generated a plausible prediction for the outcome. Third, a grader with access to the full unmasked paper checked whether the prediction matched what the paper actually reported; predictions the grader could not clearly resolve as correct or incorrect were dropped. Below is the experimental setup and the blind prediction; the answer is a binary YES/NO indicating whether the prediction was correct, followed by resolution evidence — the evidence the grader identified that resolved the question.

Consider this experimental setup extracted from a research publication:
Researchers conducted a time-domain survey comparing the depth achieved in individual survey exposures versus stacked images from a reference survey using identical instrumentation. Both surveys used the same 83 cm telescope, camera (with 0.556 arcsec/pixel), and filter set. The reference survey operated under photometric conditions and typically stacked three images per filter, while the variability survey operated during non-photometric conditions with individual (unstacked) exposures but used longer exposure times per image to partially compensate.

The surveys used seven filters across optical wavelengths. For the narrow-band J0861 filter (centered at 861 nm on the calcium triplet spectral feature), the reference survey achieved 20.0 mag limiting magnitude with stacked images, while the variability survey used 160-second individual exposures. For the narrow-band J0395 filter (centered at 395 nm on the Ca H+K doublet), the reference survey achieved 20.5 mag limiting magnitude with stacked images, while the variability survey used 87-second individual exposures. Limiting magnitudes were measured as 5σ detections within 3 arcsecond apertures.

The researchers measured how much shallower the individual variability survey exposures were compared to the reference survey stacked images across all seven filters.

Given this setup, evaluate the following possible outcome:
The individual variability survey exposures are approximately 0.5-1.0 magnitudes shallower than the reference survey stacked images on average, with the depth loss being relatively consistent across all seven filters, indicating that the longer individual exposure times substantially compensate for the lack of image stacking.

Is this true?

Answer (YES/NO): NO